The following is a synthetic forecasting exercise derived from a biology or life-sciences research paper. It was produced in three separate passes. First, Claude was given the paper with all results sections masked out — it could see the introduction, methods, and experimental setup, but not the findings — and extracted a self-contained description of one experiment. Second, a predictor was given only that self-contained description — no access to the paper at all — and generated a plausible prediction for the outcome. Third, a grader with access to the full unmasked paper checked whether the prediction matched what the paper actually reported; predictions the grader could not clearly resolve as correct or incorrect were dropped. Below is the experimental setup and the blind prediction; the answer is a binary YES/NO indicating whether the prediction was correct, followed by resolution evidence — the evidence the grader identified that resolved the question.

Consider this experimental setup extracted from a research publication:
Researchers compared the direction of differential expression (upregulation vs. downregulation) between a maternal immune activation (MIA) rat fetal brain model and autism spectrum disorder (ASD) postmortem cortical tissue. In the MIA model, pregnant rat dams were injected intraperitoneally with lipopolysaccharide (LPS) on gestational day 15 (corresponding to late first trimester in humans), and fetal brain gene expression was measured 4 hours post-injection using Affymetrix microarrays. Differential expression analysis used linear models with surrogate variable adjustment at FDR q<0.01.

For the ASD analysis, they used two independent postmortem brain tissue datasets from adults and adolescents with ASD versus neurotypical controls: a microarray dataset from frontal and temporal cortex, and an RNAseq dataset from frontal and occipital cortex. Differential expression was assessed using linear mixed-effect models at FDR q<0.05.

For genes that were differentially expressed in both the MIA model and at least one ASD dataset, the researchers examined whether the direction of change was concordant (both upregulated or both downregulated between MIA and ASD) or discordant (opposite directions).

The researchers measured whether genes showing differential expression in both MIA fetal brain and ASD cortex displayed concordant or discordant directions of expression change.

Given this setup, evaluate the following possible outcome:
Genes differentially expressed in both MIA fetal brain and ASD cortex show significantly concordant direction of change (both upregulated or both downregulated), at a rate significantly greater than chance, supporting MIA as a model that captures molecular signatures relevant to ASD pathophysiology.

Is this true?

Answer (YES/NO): YES